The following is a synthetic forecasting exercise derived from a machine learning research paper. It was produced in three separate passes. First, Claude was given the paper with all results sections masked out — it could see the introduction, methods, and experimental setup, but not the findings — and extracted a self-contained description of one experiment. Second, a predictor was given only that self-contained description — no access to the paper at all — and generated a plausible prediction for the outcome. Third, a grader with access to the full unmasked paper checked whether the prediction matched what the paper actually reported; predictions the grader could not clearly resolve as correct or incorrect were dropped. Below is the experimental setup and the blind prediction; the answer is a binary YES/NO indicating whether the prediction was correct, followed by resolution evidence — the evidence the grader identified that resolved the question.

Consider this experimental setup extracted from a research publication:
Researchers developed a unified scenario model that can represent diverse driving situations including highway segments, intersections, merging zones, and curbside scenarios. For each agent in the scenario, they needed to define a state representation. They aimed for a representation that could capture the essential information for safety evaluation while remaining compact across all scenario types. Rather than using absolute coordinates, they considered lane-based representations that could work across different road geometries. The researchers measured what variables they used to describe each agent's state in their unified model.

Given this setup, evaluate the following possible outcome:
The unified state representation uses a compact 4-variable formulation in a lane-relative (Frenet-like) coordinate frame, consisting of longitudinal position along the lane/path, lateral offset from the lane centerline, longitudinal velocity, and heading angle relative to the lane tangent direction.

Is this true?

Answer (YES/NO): NO